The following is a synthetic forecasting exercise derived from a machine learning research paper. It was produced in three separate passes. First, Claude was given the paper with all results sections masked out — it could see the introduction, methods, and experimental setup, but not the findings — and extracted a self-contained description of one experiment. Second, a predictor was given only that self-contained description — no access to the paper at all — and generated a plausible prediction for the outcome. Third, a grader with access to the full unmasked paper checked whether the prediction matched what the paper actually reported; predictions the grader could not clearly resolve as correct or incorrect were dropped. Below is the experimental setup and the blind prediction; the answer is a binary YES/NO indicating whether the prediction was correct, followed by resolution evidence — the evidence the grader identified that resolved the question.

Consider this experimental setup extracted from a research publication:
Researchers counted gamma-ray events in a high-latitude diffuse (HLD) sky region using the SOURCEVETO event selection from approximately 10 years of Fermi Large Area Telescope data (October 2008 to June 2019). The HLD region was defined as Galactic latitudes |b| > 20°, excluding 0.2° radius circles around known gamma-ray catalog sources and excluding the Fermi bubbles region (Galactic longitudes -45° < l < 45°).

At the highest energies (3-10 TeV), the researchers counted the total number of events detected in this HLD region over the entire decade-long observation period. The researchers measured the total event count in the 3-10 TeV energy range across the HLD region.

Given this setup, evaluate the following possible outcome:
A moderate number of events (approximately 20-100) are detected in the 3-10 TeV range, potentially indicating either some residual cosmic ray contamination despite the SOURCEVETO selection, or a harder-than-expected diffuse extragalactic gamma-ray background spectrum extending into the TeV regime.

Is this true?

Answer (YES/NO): NO